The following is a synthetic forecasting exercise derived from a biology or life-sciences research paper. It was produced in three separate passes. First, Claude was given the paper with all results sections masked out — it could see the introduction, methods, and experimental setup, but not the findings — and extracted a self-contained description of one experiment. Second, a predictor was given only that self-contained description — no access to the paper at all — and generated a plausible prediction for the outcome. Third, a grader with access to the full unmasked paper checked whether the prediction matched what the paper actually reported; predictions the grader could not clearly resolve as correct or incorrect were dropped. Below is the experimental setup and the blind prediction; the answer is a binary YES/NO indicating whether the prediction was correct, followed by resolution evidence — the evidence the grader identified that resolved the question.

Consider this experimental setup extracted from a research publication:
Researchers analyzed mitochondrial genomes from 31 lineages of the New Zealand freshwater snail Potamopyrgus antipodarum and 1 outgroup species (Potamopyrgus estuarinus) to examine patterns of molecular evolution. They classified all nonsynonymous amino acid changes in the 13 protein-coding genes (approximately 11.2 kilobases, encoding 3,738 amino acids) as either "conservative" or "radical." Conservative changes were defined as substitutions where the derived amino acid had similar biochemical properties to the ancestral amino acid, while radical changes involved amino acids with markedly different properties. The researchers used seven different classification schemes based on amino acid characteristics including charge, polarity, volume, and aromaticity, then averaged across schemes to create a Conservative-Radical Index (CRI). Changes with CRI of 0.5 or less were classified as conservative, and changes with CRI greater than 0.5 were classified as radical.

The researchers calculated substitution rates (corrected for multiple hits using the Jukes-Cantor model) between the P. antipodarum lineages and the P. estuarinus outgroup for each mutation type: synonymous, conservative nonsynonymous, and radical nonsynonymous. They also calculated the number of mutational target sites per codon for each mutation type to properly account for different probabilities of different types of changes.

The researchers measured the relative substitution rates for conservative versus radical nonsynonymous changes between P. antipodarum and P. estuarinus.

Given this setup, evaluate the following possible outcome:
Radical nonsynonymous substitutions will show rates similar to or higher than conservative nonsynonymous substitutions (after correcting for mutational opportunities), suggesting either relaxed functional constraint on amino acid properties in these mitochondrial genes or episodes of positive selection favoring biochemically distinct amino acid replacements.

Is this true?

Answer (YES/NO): NO